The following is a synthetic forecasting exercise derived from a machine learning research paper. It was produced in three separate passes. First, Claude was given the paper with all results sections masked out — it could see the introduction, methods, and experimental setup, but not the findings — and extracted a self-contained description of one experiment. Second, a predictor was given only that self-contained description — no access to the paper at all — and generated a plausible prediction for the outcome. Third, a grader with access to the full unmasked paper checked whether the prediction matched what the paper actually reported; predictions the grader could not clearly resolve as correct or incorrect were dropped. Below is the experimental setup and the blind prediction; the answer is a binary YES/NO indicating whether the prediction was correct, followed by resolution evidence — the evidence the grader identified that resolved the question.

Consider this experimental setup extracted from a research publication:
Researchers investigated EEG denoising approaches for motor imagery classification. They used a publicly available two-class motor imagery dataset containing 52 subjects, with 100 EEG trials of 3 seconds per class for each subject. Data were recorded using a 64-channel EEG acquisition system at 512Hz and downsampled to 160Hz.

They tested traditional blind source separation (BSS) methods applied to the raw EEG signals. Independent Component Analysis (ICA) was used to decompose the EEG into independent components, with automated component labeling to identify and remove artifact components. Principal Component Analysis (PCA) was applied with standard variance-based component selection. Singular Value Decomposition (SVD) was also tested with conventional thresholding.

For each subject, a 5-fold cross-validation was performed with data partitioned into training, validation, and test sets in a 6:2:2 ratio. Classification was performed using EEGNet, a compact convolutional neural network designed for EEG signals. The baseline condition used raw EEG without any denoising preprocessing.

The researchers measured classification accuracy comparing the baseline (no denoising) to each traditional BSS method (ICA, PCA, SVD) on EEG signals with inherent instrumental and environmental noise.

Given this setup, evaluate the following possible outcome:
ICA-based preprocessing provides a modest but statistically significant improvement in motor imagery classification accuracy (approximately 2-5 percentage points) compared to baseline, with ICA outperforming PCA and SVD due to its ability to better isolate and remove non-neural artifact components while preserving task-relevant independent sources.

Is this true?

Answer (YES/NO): NO